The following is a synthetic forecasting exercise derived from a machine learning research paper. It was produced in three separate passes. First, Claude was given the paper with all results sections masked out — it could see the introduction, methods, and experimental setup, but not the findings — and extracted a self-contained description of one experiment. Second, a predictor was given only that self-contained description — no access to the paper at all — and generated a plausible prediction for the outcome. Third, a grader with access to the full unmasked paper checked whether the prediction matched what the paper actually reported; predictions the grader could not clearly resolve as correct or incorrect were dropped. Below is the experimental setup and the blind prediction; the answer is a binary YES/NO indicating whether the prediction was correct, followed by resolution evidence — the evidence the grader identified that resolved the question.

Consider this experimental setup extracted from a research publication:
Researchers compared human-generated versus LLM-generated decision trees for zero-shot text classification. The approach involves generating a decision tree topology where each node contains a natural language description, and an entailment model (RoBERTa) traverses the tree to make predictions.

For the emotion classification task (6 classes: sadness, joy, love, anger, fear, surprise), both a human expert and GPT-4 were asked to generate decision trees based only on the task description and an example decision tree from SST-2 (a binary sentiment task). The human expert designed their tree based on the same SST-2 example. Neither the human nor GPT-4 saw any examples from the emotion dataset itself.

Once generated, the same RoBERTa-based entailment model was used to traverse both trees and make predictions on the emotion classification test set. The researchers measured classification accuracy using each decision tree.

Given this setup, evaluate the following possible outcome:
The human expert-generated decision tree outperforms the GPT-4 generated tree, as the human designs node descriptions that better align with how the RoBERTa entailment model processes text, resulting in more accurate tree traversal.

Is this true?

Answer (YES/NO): NO